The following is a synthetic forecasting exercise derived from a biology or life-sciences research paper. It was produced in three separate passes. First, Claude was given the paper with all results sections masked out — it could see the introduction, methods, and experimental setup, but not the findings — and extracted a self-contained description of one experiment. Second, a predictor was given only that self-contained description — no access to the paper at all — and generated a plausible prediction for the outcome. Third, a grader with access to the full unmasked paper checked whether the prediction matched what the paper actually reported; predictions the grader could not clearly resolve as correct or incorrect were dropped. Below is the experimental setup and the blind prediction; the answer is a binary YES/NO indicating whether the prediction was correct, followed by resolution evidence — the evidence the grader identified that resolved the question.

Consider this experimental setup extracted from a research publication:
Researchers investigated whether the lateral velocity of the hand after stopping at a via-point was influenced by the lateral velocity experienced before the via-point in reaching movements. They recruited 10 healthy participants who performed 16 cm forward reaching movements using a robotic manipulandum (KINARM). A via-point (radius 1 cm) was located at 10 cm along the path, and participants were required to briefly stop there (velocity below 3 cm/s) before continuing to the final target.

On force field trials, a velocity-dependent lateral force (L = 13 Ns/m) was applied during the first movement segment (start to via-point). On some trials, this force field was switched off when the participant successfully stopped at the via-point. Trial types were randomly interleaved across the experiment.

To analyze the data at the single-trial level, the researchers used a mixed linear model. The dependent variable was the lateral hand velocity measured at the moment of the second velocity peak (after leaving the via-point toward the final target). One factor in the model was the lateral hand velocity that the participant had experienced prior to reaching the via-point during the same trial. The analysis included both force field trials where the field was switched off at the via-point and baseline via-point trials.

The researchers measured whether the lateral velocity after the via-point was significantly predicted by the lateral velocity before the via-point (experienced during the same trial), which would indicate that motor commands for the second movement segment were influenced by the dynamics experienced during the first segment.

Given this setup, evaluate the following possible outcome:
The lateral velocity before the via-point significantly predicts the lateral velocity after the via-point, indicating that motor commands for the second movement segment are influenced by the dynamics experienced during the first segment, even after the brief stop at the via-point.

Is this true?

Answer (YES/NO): YES